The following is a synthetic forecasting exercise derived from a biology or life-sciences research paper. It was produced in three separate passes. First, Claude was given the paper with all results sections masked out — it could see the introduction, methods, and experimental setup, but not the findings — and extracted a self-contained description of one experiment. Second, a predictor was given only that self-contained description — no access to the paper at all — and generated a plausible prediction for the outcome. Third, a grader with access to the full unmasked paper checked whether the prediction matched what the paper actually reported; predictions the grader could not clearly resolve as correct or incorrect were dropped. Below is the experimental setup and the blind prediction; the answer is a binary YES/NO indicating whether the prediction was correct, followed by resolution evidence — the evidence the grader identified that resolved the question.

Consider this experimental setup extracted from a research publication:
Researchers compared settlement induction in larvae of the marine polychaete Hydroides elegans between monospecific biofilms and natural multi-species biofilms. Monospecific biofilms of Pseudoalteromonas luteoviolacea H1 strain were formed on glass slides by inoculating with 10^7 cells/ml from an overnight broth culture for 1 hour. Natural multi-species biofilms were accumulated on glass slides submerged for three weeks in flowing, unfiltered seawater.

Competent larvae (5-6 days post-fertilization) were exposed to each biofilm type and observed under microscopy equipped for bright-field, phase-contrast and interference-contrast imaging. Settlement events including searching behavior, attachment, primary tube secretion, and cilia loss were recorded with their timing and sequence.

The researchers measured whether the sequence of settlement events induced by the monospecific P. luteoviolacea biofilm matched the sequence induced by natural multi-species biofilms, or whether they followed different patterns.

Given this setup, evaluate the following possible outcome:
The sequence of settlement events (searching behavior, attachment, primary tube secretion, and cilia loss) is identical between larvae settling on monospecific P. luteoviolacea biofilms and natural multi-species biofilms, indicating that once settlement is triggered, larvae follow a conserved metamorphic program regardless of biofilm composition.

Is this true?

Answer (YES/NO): YES